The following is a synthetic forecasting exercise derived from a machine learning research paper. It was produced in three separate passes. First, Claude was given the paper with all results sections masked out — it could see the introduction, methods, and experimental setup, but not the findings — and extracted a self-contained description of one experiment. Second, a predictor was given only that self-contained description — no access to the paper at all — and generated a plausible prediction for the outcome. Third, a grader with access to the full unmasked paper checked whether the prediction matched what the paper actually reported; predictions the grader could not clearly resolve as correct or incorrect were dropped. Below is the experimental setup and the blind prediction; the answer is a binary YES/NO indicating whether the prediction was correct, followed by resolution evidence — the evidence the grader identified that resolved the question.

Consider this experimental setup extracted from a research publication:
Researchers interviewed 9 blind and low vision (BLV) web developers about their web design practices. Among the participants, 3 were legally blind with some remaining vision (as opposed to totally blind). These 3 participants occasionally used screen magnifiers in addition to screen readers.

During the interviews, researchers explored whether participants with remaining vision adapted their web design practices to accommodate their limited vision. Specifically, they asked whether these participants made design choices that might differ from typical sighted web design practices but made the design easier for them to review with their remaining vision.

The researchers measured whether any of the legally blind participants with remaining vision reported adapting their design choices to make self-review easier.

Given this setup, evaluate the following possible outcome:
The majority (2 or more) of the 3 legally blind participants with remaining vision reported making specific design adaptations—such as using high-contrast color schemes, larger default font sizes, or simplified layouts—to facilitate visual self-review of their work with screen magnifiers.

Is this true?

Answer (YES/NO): YES